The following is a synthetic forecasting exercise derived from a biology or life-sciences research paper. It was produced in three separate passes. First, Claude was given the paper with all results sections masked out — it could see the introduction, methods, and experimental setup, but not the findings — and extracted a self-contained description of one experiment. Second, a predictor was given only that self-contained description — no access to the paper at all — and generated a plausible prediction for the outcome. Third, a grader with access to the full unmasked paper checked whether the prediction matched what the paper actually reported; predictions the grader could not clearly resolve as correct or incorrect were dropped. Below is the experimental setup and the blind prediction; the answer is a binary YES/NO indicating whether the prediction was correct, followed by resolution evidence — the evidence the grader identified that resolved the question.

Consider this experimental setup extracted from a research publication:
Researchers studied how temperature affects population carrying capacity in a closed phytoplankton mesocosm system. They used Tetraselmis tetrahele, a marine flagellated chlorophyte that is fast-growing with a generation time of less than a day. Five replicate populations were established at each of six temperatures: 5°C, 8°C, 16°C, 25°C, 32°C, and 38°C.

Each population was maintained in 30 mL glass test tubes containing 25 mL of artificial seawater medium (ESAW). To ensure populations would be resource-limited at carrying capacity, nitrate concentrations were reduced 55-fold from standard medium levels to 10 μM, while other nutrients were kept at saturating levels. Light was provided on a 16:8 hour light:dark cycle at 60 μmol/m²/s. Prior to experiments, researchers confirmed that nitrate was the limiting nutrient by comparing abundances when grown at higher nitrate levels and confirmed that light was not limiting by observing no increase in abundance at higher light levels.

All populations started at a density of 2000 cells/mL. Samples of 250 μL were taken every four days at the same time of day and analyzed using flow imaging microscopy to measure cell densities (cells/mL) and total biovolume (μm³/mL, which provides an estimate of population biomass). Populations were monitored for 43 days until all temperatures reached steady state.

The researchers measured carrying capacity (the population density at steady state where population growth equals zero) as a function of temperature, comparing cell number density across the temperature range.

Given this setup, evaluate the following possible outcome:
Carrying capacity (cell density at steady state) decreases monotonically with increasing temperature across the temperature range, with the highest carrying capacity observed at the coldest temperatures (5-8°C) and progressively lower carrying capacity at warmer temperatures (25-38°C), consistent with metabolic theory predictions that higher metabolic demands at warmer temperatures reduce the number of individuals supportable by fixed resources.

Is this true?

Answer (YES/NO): YES